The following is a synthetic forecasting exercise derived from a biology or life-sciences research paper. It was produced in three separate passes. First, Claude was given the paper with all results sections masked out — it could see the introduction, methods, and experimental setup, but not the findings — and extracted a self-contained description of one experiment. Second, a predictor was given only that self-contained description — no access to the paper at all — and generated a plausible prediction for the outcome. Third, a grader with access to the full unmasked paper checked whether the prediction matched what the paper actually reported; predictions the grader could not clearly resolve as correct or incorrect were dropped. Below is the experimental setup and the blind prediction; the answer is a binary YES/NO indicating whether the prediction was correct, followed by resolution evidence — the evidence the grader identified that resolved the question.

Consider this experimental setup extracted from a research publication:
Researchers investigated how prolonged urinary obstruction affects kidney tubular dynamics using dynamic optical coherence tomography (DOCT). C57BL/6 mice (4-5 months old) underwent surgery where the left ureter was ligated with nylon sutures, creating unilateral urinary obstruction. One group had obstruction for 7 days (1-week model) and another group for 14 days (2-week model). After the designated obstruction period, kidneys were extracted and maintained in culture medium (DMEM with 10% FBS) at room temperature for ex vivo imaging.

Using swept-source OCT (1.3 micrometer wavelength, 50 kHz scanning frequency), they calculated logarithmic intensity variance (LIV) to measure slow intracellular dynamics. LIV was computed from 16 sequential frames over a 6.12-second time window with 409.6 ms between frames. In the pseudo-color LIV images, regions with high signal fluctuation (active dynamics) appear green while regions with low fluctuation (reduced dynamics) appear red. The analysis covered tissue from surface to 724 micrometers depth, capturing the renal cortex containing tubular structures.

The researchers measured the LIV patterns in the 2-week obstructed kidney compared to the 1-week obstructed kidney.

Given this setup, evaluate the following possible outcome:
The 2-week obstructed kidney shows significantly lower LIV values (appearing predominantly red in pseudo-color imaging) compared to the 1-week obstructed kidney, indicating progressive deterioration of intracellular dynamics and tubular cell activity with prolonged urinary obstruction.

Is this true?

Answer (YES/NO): NO